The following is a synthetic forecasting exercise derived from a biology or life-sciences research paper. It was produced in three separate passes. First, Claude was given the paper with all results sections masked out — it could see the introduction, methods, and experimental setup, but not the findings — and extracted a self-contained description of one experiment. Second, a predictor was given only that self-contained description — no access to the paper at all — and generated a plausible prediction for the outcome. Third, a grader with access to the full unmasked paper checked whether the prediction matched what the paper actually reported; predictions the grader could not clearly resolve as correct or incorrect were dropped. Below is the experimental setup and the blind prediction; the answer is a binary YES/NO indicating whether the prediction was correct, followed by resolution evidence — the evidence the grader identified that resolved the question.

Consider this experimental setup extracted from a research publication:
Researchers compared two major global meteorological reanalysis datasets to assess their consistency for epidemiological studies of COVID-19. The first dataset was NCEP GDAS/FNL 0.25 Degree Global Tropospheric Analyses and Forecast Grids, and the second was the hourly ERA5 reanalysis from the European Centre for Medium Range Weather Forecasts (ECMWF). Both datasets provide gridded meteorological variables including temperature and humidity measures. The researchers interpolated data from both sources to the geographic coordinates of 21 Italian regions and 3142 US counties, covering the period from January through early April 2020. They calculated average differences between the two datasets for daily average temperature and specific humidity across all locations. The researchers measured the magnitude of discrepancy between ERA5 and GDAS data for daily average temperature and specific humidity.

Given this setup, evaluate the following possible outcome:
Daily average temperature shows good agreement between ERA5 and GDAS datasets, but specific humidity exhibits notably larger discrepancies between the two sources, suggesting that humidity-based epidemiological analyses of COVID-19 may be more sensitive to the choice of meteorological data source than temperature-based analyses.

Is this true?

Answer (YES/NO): NO